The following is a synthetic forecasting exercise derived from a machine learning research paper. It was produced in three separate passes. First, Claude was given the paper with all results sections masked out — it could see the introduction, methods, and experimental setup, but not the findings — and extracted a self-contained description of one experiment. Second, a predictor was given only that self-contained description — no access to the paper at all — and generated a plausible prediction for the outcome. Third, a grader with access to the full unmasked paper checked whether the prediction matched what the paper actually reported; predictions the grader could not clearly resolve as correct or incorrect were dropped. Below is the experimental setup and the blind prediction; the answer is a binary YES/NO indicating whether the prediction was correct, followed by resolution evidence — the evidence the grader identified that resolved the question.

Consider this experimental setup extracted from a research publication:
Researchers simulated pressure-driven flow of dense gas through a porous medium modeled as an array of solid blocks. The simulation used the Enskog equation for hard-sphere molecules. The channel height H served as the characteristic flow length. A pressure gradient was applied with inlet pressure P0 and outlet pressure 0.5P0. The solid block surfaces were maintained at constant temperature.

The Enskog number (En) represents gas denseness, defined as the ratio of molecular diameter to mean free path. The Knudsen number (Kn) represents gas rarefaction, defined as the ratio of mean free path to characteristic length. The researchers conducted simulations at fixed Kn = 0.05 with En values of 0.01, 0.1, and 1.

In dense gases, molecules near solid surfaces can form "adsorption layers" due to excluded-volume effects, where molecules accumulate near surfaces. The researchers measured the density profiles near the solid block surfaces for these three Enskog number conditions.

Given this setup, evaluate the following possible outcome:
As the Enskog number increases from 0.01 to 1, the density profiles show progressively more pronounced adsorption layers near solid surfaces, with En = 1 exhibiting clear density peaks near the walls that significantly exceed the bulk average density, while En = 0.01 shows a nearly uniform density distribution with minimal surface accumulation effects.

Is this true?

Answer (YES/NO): YES